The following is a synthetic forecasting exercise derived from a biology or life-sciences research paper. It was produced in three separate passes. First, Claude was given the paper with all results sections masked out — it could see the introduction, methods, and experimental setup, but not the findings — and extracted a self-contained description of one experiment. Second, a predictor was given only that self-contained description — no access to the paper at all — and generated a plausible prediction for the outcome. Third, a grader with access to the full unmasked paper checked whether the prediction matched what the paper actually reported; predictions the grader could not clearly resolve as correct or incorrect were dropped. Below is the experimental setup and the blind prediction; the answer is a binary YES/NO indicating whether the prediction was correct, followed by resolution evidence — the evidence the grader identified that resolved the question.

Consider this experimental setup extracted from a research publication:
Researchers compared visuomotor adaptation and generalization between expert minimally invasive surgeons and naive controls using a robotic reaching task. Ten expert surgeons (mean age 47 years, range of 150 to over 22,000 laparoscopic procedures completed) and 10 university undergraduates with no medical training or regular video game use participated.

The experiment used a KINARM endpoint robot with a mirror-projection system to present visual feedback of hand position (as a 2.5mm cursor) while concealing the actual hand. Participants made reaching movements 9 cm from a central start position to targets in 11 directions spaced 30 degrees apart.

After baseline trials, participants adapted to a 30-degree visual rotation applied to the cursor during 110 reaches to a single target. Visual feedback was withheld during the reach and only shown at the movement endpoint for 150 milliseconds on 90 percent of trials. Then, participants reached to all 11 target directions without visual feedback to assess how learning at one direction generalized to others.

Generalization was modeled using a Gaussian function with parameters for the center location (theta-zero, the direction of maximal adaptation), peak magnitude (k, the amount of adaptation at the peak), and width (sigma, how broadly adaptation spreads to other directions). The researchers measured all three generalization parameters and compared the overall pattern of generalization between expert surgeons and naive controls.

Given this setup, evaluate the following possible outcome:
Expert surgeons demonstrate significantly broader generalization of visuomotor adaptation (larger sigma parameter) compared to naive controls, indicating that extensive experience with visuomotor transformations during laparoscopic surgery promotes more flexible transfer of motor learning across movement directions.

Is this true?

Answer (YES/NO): YES